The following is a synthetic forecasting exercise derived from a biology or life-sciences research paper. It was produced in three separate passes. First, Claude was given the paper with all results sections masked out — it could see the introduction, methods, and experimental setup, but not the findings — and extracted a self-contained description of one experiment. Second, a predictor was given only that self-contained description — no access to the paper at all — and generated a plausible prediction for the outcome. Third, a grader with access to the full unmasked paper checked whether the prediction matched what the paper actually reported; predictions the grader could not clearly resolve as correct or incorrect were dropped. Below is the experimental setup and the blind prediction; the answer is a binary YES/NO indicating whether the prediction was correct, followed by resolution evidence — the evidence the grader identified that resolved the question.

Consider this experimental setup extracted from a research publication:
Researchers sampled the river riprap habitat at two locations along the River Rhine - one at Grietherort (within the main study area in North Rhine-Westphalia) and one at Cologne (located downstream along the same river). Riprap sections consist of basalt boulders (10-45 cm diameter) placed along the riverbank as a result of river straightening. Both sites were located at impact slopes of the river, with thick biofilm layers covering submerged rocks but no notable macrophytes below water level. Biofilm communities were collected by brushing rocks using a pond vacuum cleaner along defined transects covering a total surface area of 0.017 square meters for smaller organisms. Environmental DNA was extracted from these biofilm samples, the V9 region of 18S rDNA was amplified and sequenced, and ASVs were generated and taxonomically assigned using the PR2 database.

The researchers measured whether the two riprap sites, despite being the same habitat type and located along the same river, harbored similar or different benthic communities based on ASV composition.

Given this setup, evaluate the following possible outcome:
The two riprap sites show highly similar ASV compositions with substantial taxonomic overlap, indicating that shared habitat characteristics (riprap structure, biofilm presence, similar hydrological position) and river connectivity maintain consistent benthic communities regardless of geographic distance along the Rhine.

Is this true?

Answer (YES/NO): YES